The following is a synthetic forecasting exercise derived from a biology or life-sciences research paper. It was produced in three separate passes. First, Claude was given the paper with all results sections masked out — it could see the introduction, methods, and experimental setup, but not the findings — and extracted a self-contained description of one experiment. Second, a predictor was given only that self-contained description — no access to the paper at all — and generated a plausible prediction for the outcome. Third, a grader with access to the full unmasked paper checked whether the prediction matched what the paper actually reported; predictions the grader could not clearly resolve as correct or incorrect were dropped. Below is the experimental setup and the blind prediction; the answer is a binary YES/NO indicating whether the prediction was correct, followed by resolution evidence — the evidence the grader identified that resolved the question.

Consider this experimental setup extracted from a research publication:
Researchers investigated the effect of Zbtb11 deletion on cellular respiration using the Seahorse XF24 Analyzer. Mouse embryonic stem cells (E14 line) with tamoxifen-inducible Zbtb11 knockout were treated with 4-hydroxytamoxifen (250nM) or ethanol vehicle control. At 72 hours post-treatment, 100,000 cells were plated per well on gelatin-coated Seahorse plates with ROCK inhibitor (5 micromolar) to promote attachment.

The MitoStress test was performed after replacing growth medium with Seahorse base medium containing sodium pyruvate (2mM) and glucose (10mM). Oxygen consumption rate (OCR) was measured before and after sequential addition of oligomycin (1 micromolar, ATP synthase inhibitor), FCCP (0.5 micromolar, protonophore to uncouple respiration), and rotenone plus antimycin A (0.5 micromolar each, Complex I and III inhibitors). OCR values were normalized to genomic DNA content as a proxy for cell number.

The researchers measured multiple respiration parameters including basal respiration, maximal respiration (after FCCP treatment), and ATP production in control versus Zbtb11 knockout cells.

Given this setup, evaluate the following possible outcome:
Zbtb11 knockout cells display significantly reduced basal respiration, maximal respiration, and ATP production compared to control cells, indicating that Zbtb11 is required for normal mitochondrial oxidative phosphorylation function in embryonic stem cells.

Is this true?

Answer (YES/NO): YES